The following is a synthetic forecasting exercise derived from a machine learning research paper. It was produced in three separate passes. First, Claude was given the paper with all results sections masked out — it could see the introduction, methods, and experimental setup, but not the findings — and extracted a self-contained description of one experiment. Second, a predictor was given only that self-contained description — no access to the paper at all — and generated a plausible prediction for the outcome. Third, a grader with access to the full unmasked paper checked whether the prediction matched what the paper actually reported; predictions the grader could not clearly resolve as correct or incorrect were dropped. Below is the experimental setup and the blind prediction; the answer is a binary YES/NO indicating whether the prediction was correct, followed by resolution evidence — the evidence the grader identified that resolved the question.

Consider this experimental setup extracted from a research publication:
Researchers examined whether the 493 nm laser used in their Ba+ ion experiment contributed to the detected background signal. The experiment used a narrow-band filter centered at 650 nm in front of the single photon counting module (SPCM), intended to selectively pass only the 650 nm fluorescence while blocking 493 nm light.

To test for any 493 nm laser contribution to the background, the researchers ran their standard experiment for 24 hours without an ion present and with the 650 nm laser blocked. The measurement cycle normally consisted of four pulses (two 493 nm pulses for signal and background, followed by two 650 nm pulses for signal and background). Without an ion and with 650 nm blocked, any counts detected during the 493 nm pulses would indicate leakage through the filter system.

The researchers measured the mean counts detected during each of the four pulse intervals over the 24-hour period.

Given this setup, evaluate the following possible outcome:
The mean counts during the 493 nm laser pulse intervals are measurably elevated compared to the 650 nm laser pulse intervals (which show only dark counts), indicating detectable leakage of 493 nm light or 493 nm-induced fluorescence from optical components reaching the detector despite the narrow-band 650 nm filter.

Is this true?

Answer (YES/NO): NO